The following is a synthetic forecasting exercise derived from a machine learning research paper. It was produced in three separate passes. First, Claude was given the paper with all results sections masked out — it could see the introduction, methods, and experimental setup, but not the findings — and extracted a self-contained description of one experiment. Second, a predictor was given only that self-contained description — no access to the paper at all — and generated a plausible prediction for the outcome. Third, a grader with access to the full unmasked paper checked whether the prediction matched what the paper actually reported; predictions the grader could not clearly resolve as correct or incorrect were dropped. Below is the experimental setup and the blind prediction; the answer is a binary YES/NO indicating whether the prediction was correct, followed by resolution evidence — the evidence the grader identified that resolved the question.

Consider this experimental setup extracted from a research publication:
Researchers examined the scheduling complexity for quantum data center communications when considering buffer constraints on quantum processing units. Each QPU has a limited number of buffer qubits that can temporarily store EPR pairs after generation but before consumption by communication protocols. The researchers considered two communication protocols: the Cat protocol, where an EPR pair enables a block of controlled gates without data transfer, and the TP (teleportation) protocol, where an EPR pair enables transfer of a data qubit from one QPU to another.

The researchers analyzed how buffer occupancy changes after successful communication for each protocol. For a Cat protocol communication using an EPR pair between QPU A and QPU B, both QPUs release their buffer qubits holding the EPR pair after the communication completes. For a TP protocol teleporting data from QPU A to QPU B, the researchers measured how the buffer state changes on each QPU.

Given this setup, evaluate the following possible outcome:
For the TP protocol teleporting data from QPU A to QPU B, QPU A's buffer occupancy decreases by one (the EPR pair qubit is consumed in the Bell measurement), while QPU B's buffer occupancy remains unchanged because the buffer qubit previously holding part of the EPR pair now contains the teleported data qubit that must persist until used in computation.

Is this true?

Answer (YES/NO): NO